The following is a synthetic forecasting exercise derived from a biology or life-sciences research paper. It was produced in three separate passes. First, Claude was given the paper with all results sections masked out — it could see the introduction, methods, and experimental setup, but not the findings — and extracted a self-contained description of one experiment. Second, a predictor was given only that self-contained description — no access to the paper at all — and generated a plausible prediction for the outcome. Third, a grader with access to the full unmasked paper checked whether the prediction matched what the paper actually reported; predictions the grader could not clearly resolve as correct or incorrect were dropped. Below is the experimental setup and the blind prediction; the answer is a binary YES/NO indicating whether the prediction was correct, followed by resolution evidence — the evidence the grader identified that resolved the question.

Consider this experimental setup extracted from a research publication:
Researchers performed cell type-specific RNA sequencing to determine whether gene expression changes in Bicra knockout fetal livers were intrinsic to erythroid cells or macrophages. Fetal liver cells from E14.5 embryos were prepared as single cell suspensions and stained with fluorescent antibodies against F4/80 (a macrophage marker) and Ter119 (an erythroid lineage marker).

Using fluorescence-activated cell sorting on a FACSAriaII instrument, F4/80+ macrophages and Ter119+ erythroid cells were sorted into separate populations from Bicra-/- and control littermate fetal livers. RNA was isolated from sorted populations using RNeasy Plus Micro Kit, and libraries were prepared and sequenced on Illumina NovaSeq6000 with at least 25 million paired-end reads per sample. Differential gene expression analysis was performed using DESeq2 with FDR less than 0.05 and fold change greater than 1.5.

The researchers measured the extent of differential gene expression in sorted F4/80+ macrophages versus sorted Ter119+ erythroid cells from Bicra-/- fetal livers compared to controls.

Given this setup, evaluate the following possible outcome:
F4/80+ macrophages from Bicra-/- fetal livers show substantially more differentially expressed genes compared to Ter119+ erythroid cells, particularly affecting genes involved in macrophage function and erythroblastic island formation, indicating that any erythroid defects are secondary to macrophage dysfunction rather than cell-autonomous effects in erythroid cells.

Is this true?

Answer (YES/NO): YES